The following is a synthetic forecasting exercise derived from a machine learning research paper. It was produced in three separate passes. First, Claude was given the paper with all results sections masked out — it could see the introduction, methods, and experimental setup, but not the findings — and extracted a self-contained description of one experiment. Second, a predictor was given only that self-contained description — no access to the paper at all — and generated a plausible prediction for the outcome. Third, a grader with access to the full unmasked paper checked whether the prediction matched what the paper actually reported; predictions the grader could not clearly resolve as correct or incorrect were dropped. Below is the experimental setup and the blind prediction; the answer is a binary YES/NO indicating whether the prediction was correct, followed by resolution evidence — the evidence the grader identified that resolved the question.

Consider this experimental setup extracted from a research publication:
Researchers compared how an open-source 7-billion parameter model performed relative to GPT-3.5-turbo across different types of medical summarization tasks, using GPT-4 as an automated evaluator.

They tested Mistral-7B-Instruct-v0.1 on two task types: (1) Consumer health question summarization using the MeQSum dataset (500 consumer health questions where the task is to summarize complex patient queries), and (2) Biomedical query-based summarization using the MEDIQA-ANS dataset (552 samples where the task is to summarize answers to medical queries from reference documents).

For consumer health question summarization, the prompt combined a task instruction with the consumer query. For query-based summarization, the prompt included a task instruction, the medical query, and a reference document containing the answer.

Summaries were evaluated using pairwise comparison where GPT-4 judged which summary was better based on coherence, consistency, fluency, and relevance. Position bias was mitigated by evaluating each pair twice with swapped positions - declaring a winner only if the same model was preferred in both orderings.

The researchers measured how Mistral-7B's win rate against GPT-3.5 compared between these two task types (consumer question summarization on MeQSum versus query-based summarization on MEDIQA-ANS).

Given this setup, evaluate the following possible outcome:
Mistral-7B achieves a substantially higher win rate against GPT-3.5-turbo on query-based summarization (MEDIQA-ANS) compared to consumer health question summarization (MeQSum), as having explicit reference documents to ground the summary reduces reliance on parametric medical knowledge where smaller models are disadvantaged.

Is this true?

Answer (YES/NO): YES